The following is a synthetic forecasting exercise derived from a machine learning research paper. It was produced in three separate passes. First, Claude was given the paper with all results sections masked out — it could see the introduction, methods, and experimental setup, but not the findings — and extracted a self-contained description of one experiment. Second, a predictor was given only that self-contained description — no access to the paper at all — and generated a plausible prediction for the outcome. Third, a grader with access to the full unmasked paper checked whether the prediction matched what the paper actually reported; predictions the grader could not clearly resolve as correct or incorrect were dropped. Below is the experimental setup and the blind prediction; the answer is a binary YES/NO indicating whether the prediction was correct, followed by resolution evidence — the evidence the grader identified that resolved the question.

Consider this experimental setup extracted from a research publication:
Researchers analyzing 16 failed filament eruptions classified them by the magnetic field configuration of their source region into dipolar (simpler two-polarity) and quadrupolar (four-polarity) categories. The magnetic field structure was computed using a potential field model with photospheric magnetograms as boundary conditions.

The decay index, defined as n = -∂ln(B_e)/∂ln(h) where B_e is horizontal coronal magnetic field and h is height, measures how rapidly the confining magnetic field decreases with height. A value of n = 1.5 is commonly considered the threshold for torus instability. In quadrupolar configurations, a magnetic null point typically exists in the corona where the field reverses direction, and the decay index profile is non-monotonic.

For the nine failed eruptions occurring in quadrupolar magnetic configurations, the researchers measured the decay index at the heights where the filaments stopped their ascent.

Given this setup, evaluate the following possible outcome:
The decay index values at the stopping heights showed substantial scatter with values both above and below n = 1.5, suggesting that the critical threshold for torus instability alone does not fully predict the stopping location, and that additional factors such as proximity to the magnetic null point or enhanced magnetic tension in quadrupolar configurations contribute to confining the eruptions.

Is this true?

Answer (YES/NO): NO